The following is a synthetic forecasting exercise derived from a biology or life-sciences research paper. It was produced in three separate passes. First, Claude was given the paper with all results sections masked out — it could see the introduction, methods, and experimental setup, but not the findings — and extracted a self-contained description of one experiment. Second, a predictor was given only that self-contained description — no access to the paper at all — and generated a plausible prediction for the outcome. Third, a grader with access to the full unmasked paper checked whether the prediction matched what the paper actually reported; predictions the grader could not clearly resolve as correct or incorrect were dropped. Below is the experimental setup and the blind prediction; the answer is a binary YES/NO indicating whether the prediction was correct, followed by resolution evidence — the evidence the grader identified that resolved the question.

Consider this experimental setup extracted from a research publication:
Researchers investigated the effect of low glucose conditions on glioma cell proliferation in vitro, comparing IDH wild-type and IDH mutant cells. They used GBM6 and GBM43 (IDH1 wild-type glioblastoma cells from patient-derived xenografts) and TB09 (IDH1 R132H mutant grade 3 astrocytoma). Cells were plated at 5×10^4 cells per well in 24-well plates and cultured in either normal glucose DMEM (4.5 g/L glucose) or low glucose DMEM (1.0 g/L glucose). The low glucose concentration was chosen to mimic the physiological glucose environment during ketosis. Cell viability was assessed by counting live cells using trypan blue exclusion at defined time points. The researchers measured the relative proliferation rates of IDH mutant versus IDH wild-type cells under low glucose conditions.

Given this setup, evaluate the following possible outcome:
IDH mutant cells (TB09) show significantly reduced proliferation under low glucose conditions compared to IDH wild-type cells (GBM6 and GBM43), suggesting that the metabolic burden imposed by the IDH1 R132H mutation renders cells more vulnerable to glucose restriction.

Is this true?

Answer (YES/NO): NO